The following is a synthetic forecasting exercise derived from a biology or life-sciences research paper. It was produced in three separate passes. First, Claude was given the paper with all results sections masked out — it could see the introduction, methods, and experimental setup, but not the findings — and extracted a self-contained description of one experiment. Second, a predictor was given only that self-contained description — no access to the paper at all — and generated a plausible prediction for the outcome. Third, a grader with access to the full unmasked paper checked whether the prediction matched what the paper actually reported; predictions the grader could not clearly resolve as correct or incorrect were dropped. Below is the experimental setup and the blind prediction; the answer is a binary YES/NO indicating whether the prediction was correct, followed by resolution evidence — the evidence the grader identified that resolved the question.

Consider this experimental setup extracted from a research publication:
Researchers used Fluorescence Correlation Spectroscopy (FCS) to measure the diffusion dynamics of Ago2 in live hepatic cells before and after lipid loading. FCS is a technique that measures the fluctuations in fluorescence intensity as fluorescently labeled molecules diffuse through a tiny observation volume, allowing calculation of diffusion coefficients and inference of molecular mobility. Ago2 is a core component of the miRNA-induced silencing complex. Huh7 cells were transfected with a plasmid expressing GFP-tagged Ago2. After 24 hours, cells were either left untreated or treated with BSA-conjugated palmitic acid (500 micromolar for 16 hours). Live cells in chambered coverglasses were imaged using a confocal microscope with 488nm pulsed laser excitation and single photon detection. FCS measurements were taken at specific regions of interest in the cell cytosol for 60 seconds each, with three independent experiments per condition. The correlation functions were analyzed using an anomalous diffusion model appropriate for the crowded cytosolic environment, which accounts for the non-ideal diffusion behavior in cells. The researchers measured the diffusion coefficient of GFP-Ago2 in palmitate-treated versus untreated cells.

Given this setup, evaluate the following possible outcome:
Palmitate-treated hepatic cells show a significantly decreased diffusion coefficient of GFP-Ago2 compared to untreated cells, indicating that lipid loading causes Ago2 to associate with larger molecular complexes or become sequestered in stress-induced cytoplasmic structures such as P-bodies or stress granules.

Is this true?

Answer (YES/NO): NO